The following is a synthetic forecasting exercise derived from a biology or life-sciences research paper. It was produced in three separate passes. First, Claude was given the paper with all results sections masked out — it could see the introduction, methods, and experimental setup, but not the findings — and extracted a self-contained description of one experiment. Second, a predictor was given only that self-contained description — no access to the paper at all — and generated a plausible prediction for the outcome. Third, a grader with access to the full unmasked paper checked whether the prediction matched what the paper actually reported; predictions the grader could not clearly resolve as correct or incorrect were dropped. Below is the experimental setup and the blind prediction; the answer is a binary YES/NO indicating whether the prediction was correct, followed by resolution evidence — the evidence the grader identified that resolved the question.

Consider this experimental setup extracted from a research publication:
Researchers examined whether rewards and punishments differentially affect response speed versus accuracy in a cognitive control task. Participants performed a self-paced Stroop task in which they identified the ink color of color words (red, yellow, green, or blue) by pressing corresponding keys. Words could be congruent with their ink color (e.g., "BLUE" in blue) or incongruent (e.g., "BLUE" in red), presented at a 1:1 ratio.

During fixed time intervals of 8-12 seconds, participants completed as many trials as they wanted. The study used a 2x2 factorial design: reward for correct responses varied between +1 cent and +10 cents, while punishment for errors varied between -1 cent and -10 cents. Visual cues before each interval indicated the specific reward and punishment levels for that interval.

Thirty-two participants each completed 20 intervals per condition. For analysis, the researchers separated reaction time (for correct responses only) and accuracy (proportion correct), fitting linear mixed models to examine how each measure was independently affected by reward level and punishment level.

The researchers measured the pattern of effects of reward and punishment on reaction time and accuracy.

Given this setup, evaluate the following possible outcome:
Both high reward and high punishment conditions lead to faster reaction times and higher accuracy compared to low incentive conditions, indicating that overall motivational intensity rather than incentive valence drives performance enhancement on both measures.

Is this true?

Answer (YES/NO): NO